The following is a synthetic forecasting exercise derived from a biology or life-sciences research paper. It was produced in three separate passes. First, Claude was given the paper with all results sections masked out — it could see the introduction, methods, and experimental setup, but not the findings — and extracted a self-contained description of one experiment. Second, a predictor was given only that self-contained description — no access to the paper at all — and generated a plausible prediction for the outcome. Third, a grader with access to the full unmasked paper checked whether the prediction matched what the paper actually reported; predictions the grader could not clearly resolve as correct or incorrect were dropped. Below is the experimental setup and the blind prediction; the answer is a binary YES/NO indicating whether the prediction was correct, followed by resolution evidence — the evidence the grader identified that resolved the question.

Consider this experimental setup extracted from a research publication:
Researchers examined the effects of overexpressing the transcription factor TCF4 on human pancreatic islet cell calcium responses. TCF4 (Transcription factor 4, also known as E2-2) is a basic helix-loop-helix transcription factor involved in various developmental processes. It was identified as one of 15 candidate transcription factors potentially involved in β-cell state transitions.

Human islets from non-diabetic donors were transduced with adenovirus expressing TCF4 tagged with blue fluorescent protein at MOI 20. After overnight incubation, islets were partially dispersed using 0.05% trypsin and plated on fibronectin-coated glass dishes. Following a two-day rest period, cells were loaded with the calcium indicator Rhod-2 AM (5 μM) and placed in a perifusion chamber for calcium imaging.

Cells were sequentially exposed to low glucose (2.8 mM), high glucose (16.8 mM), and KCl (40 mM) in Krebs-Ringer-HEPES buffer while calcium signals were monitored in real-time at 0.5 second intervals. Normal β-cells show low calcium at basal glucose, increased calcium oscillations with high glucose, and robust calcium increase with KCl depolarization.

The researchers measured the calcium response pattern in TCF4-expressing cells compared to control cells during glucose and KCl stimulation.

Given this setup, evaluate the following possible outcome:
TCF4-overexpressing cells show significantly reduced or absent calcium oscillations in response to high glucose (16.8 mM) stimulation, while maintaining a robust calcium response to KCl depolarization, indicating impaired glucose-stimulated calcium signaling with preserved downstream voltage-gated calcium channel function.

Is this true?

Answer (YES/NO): NO